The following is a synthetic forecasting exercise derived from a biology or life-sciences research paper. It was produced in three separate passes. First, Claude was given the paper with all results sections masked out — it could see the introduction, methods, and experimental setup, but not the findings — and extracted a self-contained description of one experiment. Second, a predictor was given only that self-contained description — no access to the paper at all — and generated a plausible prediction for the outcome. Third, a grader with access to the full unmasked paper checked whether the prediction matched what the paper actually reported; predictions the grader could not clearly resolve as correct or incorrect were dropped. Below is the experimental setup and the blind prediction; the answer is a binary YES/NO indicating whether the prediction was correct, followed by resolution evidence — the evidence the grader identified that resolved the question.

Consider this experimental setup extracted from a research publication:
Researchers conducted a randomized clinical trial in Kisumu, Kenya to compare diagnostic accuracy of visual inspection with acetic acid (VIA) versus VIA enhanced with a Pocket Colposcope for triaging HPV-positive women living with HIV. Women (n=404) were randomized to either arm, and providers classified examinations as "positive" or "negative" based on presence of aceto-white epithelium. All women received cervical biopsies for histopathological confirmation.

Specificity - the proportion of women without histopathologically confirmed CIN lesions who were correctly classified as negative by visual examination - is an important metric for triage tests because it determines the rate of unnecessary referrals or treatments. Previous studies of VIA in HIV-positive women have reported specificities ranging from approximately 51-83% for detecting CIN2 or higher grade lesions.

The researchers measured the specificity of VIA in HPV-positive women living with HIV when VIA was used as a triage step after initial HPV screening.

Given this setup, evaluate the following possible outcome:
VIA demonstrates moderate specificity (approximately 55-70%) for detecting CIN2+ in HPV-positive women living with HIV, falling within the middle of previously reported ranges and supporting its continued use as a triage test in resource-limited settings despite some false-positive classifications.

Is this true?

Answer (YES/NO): NO